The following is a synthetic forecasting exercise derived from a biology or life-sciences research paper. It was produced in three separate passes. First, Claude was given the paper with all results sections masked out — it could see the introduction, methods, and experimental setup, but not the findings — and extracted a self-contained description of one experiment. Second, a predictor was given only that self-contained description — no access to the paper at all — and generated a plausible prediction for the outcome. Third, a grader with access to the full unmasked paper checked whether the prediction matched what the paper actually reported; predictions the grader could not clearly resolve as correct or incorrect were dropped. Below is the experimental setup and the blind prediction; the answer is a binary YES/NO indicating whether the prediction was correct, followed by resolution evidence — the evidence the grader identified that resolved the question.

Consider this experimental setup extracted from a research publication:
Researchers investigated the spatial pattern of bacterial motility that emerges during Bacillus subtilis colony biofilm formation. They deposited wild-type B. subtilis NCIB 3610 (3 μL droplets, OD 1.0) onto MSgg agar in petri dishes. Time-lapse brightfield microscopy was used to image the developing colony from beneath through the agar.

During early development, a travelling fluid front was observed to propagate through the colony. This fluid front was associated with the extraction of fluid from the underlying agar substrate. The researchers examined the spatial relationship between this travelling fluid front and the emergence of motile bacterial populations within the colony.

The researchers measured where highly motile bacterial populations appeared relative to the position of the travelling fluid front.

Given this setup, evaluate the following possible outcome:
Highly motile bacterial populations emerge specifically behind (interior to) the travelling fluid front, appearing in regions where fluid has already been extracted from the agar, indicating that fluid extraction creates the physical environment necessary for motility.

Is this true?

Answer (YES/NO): YES